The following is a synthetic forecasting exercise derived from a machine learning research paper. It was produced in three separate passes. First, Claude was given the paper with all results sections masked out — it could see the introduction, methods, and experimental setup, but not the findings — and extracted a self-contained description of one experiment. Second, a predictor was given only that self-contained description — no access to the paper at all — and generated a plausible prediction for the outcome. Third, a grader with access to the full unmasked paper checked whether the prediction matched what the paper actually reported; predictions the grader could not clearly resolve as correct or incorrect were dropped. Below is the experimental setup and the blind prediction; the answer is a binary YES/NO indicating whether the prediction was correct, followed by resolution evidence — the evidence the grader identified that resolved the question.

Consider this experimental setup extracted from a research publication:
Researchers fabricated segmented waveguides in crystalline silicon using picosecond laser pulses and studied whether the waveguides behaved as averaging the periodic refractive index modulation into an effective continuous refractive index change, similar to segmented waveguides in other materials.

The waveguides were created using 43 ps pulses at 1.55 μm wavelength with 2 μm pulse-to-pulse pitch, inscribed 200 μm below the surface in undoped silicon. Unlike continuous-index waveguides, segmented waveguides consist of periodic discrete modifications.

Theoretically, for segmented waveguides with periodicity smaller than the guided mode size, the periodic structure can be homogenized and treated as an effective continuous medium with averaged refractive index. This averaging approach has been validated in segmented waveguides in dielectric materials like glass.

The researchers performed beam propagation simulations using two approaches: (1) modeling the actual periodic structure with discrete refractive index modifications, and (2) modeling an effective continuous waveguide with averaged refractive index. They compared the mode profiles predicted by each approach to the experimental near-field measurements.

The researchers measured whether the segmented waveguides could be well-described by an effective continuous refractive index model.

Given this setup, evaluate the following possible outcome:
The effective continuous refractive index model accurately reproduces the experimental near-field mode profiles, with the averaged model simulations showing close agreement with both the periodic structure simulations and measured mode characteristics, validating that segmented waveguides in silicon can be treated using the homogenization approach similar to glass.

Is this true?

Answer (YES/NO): YES